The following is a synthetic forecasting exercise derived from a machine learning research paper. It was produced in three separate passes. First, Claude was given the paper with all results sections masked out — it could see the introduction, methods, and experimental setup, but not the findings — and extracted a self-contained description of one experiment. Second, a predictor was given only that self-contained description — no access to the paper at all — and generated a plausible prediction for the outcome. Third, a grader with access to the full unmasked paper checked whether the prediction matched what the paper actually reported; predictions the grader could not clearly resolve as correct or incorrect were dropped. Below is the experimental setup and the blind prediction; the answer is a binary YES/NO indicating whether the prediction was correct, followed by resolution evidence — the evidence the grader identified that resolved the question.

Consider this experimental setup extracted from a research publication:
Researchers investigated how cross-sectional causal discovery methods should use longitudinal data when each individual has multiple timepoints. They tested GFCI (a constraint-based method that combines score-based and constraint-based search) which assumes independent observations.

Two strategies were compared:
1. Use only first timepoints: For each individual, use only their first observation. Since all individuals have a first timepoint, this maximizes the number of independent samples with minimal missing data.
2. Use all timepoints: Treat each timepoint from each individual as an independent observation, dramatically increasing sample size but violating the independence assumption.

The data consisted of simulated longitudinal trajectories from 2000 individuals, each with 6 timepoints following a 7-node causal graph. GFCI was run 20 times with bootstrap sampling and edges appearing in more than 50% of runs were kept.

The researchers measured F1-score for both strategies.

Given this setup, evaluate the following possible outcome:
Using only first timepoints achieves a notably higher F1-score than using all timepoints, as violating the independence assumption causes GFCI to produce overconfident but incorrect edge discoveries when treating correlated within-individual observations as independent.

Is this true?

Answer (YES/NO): YES